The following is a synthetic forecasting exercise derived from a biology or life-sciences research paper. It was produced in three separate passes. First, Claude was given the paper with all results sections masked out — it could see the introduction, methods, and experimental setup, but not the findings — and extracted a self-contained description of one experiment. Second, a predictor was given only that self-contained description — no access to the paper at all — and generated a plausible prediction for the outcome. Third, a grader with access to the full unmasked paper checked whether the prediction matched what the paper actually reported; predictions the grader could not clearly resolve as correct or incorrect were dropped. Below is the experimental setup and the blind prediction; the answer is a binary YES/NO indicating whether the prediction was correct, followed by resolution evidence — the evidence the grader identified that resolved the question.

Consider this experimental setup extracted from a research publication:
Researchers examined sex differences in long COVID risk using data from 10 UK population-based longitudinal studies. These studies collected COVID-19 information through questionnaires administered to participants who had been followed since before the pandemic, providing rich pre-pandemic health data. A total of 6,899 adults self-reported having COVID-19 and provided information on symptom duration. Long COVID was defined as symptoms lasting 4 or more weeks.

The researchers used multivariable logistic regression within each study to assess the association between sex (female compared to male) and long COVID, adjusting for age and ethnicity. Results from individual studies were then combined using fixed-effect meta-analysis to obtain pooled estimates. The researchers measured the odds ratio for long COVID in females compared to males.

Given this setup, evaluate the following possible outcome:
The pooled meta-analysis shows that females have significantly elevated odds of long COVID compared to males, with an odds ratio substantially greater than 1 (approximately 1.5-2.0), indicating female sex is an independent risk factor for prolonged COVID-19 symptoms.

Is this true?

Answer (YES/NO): YES